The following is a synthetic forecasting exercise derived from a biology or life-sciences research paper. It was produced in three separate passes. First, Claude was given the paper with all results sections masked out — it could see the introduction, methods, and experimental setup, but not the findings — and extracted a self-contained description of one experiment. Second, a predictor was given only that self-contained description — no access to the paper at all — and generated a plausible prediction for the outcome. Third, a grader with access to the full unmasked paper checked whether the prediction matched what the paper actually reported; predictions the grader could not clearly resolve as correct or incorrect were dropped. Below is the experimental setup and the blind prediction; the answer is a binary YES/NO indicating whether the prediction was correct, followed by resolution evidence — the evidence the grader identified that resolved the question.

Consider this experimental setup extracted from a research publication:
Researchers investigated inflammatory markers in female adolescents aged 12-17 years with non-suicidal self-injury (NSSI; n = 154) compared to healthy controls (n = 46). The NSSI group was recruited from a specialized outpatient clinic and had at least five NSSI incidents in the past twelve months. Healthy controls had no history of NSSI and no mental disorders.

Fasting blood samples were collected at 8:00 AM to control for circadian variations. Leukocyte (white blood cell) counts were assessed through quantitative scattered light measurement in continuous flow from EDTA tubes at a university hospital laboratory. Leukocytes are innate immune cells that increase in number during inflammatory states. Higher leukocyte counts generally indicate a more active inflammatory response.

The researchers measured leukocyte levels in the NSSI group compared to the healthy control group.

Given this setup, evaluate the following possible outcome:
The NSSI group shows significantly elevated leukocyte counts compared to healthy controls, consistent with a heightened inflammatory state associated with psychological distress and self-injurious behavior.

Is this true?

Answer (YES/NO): YES